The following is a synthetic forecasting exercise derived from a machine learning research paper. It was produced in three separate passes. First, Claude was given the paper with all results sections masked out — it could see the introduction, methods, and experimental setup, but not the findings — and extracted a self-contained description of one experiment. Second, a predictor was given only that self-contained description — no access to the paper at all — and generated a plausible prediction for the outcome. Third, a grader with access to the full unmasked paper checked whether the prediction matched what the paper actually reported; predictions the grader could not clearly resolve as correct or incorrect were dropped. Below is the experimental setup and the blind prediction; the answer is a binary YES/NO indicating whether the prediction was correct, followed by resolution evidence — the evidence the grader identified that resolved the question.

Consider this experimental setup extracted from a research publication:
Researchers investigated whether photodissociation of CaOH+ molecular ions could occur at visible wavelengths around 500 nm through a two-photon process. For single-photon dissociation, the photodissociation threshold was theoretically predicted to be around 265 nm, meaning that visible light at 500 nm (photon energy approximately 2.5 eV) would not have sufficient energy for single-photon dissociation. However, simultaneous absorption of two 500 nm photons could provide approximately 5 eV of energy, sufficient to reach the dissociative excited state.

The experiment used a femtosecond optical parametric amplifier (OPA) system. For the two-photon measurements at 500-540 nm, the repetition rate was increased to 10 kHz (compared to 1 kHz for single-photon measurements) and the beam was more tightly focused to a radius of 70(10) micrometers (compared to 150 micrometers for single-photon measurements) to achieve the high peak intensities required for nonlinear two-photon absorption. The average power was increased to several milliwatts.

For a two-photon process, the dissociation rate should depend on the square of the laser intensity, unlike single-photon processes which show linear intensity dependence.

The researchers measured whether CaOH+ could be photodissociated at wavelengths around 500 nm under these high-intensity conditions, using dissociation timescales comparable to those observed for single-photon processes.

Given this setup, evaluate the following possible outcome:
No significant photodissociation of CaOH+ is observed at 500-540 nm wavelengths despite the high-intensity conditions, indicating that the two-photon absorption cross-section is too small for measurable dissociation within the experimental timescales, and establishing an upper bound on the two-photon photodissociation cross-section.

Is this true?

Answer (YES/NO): NO